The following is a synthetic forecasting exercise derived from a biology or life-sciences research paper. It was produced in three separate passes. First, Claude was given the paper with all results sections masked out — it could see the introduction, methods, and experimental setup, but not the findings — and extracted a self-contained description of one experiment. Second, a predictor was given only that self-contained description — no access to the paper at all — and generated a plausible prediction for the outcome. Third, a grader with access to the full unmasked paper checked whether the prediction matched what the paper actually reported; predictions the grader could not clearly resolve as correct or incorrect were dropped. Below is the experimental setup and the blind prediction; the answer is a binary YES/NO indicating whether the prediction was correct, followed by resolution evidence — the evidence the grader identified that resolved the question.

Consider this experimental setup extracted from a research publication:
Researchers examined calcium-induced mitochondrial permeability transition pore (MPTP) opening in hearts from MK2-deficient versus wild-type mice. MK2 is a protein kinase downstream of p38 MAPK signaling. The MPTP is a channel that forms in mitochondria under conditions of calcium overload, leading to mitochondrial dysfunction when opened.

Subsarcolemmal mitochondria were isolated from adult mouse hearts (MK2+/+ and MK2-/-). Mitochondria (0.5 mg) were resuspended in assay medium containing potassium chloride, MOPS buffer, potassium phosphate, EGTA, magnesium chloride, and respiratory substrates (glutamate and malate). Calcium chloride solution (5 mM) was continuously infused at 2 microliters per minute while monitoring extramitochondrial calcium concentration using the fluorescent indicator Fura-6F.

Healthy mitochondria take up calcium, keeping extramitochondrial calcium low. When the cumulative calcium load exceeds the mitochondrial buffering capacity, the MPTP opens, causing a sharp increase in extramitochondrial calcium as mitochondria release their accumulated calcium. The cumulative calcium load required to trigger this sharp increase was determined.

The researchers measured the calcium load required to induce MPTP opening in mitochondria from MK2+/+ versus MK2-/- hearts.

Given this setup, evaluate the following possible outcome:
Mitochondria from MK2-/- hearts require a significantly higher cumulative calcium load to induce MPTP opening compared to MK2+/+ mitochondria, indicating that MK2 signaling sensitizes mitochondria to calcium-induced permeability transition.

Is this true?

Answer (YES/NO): YES